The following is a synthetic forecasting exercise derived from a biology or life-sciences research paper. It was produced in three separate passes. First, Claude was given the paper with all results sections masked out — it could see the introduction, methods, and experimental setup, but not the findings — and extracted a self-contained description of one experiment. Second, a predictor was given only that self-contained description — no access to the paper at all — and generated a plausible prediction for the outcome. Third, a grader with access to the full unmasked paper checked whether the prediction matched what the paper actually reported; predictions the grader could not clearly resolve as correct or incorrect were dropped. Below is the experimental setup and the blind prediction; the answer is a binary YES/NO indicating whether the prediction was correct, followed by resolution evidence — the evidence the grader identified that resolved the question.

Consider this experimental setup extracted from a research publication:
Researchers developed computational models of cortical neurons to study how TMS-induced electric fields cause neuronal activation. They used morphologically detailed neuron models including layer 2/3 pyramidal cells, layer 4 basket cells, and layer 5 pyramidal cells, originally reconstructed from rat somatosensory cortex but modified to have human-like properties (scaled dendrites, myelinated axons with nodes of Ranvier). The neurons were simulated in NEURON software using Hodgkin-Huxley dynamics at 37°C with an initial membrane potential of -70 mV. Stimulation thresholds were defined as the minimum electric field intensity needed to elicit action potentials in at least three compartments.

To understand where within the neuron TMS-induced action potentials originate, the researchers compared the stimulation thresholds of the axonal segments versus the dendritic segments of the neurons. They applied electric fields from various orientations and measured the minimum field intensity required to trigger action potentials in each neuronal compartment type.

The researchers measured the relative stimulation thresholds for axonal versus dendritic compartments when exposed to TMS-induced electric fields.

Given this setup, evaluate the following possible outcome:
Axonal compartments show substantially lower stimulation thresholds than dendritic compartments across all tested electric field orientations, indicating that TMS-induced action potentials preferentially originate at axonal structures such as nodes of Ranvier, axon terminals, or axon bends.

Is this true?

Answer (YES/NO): YES